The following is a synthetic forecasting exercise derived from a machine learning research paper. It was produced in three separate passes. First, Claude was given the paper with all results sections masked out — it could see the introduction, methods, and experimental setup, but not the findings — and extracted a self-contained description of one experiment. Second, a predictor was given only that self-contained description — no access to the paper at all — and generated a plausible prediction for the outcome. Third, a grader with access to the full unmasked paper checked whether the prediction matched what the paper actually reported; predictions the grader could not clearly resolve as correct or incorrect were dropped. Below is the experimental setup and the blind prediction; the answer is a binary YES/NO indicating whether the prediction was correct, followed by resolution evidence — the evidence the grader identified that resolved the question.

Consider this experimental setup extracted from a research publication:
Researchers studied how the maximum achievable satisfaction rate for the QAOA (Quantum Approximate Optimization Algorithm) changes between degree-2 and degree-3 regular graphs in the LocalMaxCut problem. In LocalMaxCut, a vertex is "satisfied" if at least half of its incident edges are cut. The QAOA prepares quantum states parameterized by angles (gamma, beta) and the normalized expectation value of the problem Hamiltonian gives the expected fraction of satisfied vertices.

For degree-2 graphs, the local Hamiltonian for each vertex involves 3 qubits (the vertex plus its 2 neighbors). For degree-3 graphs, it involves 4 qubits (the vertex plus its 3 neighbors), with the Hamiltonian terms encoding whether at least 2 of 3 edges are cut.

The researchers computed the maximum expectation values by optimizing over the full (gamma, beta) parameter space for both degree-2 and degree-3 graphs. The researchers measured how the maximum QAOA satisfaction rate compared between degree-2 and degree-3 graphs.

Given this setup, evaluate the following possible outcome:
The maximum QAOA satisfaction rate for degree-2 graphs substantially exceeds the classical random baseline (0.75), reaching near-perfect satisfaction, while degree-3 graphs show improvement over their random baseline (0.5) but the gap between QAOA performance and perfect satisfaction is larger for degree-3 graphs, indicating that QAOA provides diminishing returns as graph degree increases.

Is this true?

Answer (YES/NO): NO